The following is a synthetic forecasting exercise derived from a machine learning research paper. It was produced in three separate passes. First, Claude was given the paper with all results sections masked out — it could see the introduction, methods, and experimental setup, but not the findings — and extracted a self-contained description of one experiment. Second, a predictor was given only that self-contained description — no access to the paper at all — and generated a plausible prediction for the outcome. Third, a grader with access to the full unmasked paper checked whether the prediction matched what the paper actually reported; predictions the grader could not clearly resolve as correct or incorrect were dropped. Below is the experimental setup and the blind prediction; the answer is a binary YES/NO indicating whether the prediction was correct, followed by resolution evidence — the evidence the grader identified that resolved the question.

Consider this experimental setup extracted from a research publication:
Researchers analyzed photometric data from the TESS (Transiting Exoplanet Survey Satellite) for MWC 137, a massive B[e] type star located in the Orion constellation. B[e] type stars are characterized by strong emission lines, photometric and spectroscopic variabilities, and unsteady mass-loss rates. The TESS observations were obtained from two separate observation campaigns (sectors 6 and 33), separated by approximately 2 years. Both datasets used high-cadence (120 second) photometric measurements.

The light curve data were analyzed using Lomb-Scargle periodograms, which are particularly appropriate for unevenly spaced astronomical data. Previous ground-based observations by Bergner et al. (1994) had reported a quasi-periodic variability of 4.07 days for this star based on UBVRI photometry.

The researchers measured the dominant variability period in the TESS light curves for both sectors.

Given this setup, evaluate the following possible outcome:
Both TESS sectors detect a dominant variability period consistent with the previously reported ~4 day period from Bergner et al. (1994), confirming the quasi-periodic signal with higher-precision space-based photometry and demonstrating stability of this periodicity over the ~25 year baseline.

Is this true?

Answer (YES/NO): NO